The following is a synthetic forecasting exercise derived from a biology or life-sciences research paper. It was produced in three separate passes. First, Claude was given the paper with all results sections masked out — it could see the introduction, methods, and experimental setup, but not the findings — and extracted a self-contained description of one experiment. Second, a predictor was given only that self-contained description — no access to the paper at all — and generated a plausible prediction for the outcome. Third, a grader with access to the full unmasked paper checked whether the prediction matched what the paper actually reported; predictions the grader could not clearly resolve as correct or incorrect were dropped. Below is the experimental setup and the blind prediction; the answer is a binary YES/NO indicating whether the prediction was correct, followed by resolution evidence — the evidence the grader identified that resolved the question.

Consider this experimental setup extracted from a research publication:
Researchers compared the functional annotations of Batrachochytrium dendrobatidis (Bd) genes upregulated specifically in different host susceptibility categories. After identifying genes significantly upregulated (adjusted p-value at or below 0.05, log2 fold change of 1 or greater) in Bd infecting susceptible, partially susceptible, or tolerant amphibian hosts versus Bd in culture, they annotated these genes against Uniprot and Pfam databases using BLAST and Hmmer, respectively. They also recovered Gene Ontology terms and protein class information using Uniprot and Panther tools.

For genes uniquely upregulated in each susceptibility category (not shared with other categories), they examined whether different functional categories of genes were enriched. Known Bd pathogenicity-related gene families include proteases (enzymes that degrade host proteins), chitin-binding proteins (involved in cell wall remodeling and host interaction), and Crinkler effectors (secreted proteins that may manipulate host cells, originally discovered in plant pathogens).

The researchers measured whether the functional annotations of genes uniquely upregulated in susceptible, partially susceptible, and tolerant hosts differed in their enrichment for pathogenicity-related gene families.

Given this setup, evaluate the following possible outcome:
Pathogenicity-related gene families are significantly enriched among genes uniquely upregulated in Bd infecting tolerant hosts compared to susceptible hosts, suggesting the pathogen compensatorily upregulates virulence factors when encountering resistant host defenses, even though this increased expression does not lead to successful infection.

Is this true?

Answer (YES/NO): NO